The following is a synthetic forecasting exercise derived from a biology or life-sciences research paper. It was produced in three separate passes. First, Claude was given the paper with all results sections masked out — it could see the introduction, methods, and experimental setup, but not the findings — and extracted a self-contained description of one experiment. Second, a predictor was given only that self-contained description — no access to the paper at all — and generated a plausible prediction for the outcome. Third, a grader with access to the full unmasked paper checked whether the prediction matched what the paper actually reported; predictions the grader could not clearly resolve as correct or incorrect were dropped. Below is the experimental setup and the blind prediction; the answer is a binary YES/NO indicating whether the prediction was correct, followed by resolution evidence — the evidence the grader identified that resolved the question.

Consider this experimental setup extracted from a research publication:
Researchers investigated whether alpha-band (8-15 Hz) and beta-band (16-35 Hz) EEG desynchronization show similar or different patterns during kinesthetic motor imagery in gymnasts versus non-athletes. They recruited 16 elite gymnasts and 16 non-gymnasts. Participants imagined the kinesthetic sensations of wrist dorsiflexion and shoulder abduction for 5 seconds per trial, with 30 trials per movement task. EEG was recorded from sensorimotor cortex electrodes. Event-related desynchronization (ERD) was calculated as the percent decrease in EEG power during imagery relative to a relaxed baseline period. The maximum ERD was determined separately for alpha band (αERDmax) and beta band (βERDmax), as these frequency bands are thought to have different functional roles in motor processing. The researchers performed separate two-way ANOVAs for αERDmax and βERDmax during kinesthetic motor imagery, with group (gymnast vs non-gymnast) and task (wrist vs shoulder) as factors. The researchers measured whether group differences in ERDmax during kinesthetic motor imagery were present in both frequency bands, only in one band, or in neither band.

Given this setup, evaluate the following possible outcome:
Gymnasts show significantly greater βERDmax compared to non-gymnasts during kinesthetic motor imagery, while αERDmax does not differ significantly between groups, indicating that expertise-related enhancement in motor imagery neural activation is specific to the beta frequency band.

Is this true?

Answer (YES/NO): NO